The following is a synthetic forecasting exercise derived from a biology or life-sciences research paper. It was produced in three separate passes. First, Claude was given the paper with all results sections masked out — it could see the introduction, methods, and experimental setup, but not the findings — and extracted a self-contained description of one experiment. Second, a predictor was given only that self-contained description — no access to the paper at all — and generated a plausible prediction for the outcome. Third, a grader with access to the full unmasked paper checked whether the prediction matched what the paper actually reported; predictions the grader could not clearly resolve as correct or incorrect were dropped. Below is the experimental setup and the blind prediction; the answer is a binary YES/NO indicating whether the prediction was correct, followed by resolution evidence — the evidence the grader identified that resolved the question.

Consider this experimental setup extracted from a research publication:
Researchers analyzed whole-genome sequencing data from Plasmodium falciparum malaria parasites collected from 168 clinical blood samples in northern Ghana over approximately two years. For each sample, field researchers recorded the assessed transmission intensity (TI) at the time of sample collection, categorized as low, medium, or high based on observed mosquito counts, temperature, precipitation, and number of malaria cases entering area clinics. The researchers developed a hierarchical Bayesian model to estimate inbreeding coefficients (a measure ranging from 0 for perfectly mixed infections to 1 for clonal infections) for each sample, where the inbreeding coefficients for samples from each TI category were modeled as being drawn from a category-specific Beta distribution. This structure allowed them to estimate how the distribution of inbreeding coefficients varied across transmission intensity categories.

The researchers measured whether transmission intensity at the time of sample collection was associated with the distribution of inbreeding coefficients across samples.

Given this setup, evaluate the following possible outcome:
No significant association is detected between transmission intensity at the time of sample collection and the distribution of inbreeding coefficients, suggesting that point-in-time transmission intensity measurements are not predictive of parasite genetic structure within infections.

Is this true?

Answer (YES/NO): NO